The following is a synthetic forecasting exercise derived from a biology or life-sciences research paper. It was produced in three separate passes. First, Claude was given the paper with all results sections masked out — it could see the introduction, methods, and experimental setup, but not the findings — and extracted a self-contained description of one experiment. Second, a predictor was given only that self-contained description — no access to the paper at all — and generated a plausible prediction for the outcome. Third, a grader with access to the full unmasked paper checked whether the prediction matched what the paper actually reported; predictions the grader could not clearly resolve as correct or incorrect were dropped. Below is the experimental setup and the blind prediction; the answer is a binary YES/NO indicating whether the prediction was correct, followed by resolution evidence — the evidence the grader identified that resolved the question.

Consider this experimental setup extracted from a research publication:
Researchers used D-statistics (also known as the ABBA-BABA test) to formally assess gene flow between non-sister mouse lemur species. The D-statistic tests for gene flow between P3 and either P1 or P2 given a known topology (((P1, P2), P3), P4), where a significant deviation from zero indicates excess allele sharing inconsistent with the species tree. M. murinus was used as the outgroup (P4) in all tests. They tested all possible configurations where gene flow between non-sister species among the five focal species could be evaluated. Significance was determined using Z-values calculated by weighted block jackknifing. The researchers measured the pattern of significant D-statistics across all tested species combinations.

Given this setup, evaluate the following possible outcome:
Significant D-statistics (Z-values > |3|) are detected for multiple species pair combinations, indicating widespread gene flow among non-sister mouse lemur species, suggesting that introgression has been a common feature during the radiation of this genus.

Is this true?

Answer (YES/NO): NO